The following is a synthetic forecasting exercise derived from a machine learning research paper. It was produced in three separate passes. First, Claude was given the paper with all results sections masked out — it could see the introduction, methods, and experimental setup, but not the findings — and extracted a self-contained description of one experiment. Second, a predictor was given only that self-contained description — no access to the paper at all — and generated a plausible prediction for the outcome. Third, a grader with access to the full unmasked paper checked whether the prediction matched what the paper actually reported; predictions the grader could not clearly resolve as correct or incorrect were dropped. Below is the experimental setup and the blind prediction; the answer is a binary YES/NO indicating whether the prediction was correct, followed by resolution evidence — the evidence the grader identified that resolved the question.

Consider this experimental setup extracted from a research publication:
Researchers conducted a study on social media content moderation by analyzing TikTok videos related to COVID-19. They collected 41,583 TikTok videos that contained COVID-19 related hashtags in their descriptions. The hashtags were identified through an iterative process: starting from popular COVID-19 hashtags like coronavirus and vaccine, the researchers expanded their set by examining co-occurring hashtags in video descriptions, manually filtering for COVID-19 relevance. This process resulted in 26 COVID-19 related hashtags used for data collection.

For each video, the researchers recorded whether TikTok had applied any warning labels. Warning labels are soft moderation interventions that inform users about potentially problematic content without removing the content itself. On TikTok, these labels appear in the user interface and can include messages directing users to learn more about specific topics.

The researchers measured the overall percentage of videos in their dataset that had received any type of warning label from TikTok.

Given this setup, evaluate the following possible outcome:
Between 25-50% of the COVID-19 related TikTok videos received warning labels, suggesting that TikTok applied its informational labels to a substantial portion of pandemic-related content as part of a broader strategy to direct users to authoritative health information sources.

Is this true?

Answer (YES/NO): YES